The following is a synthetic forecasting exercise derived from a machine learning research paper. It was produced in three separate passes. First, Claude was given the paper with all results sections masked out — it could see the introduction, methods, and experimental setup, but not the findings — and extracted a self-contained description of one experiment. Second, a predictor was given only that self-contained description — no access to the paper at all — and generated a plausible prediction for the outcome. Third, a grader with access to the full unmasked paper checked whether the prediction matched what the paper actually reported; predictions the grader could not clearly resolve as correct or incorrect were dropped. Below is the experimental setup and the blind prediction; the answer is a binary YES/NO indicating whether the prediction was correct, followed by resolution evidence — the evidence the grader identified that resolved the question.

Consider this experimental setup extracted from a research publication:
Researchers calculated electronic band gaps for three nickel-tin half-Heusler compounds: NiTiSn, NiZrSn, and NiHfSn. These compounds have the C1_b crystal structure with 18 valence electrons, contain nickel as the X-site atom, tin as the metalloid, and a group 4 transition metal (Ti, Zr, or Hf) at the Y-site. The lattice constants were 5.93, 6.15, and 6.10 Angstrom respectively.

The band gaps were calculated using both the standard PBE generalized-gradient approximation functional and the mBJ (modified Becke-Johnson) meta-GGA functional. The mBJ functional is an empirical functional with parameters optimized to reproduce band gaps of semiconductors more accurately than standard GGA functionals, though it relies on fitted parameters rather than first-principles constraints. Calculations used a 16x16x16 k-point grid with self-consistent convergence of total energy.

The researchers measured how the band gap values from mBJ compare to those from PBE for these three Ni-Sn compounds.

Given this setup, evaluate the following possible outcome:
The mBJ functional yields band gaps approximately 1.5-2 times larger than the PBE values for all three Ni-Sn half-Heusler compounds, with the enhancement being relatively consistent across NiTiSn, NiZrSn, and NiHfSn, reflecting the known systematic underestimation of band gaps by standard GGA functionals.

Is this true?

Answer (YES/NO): NO